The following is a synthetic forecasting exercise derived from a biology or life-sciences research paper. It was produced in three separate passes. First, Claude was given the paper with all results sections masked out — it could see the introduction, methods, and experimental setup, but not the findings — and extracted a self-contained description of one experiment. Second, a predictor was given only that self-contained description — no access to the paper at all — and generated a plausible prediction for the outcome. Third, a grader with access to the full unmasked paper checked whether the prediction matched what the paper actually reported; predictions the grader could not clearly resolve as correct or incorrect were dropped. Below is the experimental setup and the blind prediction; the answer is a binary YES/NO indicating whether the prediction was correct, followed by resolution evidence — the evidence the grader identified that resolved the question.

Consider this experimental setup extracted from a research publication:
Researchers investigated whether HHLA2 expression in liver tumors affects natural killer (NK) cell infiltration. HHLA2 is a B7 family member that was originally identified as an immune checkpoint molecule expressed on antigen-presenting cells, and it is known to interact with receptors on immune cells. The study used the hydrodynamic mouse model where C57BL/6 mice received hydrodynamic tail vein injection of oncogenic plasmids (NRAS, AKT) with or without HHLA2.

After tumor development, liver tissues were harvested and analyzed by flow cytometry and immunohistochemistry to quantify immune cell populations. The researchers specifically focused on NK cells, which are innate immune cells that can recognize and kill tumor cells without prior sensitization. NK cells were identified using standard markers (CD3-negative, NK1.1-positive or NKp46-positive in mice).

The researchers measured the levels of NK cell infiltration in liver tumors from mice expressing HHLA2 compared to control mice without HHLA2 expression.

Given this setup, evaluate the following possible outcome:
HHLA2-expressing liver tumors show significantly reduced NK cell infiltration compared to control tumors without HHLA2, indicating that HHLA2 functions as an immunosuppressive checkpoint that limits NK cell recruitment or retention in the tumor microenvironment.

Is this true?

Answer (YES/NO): NO